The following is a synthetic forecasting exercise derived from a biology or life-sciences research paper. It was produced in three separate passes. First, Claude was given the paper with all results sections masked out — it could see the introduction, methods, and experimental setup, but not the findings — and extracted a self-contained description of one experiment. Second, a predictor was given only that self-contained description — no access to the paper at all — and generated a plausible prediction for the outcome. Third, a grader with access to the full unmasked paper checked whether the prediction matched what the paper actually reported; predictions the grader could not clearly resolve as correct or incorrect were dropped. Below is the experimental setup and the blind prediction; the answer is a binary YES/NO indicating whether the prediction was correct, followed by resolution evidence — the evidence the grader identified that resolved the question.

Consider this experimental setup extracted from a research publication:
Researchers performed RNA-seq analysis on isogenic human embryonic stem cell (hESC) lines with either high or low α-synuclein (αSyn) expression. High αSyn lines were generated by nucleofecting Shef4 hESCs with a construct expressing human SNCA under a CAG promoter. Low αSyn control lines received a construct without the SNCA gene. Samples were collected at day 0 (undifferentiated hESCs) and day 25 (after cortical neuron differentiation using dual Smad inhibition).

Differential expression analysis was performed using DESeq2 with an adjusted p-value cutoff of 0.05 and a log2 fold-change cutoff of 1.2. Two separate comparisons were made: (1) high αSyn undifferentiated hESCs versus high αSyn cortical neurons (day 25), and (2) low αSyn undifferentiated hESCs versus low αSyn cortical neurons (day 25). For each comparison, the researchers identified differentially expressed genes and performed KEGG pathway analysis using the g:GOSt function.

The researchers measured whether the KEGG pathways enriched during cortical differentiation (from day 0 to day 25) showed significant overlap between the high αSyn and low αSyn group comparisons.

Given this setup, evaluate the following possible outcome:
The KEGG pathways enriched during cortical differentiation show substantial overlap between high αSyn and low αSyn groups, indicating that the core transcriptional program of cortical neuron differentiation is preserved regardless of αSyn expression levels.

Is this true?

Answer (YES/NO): YES